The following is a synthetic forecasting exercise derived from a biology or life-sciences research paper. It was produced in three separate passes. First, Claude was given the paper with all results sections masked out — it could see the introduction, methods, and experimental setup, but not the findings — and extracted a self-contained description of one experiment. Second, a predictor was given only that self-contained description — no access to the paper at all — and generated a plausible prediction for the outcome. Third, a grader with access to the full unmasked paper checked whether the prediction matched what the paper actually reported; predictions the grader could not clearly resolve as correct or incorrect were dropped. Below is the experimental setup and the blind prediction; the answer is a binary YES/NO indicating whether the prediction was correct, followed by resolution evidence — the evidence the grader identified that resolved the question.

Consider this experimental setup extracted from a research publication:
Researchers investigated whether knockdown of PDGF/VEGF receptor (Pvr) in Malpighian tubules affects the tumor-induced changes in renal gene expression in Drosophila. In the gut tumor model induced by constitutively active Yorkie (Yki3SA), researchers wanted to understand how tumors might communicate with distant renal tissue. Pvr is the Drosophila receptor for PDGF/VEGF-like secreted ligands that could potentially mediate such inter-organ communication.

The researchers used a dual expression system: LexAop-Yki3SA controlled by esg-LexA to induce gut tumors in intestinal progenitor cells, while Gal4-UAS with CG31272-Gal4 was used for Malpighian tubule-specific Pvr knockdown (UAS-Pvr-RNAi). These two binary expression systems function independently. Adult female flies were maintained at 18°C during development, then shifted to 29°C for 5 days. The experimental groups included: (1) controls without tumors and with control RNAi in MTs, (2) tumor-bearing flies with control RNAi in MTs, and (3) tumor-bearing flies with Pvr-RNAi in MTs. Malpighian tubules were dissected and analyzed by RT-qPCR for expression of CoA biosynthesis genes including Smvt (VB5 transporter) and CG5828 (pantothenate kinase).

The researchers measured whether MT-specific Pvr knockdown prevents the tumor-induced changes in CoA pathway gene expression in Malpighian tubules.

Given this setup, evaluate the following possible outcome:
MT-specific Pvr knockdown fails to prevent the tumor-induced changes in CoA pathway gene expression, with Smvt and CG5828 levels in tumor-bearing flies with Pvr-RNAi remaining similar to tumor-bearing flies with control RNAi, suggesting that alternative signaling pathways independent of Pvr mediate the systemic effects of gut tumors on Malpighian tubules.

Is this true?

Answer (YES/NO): NO